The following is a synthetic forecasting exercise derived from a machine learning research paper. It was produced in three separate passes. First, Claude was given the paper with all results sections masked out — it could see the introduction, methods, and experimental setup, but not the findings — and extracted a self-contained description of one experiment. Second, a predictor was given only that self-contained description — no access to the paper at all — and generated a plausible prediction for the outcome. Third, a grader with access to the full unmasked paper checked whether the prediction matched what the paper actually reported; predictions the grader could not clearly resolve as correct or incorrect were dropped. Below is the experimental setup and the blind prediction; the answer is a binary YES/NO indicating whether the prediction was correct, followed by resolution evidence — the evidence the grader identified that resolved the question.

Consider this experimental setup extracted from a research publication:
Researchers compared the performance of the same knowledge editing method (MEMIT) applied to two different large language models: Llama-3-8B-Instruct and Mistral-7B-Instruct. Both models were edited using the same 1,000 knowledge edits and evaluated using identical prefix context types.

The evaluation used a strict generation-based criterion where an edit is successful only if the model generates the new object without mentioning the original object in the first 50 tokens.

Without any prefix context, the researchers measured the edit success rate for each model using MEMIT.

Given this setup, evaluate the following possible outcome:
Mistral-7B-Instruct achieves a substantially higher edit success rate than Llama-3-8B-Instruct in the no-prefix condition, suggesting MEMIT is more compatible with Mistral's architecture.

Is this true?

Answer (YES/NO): NO